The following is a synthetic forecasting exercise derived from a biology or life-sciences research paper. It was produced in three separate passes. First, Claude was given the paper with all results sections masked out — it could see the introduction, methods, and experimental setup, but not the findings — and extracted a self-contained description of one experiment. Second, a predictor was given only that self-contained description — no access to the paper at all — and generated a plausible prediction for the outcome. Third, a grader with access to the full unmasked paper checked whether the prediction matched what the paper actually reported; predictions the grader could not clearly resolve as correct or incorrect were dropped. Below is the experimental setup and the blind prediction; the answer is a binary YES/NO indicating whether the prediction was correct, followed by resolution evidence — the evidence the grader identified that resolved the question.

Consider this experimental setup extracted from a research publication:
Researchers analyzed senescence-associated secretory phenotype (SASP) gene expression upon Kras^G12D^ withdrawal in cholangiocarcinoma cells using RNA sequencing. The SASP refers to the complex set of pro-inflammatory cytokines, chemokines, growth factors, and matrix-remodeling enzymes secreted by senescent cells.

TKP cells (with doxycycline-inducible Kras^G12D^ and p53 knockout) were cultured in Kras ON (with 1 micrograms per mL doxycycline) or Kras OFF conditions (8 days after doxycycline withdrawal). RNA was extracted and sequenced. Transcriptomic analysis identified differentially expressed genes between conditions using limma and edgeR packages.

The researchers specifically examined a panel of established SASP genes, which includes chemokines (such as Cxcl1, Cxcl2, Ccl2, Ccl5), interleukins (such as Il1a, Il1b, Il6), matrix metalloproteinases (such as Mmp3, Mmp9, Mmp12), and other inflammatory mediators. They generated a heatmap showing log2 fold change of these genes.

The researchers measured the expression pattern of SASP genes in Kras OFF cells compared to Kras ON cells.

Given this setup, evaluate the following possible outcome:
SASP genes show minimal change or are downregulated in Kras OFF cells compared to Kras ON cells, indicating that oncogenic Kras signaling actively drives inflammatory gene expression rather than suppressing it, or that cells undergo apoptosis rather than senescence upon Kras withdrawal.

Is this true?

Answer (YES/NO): NO